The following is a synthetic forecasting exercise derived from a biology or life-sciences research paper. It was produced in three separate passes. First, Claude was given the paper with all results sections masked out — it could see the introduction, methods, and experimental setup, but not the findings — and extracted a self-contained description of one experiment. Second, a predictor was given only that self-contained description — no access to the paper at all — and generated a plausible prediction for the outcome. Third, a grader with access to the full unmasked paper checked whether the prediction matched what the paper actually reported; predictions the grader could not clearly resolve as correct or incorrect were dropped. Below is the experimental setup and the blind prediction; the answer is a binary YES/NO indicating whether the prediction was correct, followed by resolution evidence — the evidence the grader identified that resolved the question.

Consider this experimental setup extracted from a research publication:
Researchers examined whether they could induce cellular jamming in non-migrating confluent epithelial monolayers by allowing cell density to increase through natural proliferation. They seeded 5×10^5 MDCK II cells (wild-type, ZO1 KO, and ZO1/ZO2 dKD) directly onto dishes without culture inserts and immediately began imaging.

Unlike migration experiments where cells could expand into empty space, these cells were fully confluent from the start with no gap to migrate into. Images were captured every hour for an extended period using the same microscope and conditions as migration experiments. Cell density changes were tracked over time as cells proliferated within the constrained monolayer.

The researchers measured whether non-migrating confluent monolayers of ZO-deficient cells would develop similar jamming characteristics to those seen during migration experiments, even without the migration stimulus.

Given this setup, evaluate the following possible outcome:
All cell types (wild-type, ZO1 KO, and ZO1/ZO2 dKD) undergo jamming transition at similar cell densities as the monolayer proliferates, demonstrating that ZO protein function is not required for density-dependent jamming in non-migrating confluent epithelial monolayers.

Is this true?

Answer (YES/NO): NO